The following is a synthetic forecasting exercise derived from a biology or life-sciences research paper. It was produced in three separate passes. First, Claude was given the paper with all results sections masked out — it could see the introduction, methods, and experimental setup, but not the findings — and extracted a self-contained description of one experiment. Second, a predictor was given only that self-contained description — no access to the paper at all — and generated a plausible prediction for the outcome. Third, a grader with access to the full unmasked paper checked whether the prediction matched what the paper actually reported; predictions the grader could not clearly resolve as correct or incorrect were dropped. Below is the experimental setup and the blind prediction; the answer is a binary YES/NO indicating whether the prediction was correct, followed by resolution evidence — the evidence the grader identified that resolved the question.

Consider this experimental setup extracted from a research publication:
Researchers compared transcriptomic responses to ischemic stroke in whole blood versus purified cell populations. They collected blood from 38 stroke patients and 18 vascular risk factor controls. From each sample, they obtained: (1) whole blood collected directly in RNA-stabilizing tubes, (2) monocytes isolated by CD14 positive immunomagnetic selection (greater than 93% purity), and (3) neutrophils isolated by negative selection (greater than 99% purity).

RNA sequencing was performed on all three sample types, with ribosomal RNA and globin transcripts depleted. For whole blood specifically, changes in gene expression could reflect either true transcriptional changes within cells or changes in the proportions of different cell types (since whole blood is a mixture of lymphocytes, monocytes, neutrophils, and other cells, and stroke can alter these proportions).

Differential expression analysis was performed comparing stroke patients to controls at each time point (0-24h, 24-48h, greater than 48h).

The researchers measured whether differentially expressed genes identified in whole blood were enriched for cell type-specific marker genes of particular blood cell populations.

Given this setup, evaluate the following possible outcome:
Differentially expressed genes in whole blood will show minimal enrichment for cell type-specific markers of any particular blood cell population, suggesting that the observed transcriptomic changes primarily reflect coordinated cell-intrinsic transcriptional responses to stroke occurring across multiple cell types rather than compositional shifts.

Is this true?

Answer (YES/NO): NO